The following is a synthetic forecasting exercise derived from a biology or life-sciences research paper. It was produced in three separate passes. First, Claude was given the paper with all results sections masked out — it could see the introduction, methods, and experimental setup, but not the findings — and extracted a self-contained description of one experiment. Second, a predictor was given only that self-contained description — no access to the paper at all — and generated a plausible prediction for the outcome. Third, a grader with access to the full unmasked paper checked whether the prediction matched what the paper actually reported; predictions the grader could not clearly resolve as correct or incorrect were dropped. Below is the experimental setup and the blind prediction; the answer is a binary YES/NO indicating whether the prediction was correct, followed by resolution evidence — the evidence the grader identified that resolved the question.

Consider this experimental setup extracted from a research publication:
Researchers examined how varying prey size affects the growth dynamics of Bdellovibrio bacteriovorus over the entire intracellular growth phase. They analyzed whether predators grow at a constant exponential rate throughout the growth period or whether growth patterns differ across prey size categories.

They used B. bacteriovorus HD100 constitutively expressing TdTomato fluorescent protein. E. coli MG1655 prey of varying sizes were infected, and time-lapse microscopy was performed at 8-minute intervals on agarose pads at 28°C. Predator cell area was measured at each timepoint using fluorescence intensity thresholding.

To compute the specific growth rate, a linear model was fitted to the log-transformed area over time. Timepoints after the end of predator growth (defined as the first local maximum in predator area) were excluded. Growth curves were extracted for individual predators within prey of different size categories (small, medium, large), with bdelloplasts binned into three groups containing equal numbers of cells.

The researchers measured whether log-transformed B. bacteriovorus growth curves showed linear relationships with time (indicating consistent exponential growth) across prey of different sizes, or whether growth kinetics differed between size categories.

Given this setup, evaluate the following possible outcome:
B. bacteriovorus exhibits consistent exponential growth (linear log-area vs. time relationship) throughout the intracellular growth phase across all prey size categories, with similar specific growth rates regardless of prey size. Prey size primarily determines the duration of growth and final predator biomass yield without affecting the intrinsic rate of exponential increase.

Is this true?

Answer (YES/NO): YES